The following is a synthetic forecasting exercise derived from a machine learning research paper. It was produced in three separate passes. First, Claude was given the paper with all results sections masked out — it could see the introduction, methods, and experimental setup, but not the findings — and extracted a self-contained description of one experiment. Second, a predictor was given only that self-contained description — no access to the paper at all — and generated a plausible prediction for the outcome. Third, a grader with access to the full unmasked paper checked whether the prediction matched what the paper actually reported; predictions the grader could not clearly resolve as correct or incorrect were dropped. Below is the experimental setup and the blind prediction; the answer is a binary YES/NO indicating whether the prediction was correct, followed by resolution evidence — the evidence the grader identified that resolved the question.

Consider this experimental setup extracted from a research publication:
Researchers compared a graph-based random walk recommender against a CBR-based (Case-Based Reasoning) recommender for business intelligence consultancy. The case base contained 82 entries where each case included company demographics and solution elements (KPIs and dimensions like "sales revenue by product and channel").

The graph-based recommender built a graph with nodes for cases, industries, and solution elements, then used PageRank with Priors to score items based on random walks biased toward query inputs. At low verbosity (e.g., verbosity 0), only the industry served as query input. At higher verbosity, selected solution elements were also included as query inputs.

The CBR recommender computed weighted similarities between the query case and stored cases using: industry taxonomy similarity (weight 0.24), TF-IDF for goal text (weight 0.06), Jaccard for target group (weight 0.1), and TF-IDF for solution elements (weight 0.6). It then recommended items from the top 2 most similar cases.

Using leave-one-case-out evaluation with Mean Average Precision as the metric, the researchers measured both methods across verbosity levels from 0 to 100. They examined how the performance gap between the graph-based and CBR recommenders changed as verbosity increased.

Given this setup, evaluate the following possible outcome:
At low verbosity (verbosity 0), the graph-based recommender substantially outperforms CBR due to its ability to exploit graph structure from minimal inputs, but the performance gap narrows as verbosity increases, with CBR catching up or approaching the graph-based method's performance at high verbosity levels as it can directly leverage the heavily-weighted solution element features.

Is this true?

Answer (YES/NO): NO